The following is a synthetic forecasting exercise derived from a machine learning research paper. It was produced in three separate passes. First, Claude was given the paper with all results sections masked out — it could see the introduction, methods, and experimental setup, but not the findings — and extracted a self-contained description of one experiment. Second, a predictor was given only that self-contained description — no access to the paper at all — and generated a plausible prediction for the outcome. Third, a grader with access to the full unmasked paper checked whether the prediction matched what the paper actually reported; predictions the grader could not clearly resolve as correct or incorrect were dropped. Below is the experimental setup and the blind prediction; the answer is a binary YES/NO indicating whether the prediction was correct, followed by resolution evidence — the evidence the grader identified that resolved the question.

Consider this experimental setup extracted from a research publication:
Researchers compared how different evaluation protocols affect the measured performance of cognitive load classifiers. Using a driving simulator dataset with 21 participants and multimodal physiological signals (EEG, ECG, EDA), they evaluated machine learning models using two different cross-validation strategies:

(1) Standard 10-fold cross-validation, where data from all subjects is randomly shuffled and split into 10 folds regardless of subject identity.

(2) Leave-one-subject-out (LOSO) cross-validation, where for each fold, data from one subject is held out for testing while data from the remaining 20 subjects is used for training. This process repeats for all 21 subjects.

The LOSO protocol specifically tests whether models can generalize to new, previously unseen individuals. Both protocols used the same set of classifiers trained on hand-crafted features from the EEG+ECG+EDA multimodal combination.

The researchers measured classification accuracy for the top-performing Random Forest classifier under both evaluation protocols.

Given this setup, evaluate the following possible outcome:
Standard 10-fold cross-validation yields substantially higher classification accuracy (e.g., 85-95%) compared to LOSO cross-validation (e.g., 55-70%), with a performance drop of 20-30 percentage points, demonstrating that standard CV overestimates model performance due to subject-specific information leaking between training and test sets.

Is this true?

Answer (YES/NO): NO